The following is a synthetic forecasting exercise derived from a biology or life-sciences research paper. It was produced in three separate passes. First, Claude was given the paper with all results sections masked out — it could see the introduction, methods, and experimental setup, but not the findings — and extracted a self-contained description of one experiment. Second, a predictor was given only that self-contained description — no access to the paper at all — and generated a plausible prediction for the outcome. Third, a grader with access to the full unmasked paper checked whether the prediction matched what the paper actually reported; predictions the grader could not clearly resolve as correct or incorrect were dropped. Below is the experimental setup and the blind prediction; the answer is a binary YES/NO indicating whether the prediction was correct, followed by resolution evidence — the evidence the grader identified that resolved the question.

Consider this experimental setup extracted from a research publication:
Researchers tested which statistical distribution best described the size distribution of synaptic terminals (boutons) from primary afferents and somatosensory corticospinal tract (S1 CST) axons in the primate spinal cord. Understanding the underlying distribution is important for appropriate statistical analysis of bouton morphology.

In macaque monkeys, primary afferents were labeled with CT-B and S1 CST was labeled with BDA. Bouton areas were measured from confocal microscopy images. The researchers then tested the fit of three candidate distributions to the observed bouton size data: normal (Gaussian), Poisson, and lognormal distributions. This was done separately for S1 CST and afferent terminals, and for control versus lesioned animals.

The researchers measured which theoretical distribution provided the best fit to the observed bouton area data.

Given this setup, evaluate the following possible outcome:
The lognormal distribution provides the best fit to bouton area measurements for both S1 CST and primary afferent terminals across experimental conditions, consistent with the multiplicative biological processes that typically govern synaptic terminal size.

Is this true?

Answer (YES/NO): YES